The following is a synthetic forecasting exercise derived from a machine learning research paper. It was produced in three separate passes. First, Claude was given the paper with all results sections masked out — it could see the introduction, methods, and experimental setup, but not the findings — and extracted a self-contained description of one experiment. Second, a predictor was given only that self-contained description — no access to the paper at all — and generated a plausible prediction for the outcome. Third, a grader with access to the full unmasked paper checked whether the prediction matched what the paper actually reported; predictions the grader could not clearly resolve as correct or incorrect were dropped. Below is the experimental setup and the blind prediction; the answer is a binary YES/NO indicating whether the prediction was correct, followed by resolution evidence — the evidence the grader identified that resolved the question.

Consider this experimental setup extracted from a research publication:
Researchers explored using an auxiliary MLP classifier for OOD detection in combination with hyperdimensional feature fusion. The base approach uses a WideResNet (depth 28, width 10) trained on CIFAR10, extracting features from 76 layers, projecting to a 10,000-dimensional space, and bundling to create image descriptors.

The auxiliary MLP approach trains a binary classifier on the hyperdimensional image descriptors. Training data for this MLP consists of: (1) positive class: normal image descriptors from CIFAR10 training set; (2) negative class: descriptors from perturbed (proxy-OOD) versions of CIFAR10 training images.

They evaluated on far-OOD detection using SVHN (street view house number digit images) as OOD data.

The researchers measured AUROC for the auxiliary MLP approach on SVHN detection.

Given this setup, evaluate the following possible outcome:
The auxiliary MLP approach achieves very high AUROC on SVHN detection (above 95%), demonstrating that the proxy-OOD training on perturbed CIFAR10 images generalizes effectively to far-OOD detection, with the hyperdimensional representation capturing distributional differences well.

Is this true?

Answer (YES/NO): NO